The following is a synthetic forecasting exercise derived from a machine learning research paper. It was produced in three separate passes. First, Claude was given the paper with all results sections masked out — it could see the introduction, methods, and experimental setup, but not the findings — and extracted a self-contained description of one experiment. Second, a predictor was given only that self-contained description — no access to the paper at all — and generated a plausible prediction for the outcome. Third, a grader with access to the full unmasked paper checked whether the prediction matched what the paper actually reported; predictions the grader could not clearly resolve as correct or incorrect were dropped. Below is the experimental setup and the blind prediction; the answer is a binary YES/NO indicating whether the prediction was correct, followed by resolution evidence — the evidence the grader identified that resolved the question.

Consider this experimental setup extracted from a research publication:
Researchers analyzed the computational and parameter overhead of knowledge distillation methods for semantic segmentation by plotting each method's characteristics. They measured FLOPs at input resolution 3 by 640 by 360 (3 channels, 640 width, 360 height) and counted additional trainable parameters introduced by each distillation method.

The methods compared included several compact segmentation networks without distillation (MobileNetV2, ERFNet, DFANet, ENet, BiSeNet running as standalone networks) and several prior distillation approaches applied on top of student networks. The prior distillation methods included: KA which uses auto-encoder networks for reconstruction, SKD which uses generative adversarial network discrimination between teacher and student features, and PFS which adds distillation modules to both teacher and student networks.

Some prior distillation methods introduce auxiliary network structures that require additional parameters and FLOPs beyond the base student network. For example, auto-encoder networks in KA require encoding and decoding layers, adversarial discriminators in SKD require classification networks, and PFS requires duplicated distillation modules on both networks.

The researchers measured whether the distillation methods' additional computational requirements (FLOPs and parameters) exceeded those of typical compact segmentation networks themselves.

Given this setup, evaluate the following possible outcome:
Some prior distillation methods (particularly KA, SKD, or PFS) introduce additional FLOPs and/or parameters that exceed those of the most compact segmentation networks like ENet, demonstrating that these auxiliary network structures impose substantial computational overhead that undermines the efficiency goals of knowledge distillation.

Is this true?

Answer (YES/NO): YES